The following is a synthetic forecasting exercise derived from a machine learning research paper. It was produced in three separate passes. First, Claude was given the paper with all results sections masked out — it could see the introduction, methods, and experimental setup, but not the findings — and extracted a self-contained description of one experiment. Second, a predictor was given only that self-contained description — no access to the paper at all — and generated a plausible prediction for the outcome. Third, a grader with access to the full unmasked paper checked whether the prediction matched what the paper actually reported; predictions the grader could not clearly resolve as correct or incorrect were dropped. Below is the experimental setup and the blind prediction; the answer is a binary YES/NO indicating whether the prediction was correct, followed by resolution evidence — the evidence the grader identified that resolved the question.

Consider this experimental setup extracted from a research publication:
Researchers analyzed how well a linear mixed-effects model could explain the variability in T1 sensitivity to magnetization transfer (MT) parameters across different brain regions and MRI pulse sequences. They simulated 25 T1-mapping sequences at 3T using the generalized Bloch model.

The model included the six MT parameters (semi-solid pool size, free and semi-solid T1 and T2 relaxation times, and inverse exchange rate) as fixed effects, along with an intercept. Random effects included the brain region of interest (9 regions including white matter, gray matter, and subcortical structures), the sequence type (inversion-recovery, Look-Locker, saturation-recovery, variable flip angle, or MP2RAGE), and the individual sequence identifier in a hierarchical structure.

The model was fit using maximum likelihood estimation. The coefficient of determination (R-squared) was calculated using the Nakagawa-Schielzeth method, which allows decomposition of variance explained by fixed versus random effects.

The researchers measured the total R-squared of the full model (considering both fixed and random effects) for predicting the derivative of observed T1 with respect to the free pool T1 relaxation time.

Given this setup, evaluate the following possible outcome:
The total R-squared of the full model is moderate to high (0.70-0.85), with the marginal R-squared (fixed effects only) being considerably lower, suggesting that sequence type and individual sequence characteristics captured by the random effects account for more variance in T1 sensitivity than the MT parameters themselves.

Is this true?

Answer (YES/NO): NO